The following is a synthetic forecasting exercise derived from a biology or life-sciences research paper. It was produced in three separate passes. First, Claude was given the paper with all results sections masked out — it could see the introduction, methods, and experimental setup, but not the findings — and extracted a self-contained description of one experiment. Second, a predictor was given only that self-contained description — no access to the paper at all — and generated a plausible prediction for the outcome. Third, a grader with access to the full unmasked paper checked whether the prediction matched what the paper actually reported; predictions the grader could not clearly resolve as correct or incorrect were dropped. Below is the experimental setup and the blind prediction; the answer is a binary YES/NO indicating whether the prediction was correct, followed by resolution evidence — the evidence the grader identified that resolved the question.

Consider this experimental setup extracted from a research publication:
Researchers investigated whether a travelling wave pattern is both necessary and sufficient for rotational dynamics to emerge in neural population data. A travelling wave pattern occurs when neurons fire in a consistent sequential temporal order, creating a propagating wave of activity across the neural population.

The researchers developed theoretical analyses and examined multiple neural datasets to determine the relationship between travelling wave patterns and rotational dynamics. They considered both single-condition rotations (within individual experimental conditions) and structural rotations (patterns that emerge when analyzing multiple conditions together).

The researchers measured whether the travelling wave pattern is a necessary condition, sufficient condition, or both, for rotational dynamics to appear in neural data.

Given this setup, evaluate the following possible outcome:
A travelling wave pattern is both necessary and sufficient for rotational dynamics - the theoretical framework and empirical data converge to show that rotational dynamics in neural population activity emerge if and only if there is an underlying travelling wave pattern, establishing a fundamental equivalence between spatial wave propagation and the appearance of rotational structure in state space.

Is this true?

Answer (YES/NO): NO